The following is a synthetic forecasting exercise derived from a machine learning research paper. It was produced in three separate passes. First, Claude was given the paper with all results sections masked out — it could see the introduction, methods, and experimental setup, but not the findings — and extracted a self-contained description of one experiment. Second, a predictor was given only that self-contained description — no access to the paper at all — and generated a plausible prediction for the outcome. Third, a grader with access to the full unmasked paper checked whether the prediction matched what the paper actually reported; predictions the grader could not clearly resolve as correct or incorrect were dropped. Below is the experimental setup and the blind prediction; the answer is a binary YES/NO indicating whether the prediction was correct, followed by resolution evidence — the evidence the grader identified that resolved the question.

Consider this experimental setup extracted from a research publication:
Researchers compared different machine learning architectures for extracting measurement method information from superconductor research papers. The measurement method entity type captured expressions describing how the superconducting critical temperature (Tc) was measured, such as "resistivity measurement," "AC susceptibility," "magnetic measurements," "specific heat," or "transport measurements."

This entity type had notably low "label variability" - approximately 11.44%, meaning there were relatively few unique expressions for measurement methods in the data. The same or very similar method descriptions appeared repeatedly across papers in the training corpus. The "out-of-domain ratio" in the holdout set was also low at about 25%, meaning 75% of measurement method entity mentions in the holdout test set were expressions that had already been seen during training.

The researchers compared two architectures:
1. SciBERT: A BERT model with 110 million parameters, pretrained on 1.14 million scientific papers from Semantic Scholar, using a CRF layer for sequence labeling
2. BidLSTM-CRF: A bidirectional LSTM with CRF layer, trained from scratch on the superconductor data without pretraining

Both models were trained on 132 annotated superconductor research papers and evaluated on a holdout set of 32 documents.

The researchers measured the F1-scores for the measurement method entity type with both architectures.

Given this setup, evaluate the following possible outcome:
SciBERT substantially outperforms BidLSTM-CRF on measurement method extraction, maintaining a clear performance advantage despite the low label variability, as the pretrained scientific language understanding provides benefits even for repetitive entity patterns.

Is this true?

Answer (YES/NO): NO